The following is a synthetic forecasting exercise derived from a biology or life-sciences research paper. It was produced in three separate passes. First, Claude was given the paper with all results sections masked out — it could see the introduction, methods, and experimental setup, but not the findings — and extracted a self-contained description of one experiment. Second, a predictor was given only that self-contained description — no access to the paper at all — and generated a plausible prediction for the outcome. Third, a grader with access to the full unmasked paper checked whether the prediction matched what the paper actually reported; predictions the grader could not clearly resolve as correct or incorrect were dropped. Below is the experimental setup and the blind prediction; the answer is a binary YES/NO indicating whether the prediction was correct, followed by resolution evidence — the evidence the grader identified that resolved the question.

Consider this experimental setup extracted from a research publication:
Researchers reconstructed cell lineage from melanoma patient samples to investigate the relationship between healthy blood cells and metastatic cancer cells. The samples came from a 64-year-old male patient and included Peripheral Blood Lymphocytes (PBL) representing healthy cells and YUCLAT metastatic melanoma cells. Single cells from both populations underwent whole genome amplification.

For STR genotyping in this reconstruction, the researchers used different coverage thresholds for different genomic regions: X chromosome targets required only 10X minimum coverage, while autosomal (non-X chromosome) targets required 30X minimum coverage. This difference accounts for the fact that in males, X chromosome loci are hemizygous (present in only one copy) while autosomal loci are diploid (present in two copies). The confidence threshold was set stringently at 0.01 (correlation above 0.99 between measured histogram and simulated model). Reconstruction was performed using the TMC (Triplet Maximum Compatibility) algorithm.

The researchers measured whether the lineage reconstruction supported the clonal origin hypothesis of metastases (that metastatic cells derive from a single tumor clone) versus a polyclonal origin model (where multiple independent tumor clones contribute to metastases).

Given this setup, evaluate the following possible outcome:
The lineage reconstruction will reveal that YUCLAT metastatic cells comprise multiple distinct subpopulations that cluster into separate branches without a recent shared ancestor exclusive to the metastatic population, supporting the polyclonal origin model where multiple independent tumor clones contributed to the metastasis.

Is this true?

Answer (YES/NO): NO